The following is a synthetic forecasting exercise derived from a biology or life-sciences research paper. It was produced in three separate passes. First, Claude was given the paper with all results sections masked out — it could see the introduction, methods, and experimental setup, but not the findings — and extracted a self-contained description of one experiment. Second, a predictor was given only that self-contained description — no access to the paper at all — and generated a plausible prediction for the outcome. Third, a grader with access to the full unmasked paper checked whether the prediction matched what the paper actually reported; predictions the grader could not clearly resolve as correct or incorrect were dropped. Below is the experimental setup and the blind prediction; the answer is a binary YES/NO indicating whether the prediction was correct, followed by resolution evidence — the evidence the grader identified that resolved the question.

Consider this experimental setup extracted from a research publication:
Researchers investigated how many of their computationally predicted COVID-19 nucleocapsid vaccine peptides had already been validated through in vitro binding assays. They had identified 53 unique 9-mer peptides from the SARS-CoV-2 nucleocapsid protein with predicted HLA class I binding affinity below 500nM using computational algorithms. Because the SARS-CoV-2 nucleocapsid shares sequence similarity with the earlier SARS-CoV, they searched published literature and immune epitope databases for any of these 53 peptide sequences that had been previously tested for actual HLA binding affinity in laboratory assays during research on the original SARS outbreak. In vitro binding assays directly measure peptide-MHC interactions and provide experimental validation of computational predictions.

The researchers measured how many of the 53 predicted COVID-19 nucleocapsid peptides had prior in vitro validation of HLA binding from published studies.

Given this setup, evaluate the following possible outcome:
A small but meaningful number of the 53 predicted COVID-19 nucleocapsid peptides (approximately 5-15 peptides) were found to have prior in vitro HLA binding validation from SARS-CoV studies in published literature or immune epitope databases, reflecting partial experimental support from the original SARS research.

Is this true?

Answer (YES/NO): YES